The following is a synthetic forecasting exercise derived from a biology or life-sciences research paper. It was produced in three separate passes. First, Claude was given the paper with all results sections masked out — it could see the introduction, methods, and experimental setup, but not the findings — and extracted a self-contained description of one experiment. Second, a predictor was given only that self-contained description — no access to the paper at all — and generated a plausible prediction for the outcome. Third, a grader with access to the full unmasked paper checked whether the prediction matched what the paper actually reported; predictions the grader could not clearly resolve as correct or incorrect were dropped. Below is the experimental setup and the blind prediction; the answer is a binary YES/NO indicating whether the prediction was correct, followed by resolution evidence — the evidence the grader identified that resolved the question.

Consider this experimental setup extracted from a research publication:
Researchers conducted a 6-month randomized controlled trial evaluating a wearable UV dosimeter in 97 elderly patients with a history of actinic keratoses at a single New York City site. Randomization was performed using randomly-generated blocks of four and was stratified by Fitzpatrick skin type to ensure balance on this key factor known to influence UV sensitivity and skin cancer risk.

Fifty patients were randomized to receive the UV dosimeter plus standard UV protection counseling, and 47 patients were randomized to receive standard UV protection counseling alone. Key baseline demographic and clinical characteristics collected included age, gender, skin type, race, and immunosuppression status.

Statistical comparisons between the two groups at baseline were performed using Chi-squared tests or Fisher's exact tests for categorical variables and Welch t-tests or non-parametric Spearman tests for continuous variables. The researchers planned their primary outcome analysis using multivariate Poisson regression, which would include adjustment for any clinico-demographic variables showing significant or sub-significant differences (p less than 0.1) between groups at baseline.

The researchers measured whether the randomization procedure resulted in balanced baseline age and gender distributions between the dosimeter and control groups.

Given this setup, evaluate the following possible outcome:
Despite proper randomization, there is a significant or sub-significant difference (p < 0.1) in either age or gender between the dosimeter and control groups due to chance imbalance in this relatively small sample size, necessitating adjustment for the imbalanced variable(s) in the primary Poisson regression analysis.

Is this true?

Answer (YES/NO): YES